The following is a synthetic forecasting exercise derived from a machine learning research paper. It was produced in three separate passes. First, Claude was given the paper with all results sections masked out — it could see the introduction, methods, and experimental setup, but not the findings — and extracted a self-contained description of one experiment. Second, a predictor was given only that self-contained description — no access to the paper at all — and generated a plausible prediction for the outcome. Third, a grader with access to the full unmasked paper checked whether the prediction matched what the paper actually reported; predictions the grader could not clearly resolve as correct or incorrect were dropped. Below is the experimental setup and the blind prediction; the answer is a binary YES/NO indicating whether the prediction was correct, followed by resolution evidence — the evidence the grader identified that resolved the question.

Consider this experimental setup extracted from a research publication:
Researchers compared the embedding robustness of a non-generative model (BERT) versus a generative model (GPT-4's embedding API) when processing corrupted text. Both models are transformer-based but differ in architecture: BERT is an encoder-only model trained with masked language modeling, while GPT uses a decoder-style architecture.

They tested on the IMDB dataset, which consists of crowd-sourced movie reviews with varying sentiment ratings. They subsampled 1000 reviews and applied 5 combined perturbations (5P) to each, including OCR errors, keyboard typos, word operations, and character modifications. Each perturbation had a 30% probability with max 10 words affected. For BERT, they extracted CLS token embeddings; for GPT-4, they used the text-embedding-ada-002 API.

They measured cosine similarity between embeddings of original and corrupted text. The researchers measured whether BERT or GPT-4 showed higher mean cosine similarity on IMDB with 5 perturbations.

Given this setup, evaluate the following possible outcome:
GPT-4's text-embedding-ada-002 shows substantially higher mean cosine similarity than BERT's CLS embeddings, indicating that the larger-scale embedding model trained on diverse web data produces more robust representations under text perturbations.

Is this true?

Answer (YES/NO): NO